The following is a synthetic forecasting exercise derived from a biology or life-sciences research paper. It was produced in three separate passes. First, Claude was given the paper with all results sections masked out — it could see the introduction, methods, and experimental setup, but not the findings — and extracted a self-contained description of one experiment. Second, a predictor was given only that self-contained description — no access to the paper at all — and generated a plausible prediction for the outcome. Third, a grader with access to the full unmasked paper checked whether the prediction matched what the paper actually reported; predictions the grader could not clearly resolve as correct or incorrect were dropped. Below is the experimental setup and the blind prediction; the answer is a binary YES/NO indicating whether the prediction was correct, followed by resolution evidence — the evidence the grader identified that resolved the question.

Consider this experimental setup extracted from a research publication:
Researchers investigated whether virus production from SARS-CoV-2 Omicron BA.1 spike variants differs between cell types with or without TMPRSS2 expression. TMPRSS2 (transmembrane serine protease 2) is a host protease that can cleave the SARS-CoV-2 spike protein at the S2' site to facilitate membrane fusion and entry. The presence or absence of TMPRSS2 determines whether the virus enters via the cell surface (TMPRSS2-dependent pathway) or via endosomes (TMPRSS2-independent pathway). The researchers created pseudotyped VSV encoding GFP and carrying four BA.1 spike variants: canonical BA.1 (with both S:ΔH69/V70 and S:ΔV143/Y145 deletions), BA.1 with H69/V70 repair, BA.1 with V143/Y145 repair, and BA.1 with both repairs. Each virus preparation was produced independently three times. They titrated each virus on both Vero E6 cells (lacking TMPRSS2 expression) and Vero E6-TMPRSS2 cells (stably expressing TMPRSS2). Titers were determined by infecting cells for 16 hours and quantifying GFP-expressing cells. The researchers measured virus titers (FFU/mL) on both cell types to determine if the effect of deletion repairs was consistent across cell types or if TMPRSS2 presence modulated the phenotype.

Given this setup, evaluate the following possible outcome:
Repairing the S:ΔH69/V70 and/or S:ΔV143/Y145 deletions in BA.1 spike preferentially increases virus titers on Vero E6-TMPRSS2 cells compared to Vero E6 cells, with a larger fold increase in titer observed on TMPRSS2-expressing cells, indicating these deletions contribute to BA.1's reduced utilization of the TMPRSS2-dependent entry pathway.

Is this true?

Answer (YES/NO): NO